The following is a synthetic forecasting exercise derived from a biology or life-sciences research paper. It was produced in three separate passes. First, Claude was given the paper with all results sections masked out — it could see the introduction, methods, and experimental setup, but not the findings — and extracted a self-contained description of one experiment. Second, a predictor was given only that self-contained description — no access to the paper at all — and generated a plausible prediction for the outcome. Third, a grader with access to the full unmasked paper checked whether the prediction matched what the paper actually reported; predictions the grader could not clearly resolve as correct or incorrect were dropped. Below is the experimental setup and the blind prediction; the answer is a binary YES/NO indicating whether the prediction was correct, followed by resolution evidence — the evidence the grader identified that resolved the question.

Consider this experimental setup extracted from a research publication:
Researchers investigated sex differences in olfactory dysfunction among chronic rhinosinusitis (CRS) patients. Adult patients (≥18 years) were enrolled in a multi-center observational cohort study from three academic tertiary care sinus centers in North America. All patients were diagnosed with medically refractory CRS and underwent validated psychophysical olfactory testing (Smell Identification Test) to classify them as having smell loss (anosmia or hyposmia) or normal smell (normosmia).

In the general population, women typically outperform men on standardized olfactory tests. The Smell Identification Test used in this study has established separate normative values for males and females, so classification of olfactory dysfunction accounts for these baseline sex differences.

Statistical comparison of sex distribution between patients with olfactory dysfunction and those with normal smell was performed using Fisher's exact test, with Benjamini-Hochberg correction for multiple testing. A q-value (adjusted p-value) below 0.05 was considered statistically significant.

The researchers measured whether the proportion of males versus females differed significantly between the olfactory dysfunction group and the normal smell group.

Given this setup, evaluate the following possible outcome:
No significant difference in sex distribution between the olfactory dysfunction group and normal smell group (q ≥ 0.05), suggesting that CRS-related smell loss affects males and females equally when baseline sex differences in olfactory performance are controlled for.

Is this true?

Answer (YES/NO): NO